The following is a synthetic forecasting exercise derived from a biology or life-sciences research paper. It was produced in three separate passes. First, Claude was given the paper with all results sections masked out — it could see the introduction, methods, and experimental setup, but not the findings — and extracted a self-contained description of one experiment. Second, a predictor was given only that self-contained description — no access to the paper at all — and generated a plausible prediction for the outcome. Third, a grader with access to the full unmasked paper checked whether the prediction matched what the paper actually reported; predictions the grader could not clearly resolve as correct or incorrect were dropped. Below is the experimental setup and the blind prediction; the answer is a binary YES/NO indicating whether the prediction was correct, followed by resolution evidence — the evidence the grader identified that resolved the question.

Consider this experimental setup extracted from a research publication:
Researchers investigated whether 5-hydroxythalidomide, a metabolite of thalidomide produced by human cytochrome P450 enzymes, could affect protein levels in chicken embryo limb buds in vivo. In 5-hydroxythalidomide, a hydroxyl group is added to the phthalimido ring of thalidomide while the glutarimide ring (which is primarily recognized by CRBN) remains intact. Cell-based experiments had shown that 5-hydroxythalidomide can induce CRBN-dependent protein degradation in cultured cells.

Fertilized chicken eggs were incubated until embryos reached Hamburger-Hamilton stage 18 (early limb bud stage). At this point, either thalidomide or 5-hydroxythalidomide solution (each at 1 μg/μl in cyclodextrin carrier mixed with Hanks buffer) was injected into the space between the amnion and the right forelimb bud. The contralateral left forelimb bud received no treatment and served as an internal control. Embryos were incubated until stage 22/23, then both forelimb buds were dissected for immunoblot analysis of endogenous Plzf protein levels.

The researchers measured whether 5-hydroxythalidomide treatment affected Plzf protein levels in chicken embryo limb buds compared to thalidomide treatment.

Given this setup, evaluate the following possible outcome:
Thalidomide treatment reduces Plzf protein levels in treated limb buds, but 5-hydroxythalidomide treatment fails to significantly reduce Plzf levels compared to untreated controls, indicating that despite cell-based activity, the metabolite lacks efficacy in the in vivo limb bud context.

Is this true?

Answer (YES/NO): NO